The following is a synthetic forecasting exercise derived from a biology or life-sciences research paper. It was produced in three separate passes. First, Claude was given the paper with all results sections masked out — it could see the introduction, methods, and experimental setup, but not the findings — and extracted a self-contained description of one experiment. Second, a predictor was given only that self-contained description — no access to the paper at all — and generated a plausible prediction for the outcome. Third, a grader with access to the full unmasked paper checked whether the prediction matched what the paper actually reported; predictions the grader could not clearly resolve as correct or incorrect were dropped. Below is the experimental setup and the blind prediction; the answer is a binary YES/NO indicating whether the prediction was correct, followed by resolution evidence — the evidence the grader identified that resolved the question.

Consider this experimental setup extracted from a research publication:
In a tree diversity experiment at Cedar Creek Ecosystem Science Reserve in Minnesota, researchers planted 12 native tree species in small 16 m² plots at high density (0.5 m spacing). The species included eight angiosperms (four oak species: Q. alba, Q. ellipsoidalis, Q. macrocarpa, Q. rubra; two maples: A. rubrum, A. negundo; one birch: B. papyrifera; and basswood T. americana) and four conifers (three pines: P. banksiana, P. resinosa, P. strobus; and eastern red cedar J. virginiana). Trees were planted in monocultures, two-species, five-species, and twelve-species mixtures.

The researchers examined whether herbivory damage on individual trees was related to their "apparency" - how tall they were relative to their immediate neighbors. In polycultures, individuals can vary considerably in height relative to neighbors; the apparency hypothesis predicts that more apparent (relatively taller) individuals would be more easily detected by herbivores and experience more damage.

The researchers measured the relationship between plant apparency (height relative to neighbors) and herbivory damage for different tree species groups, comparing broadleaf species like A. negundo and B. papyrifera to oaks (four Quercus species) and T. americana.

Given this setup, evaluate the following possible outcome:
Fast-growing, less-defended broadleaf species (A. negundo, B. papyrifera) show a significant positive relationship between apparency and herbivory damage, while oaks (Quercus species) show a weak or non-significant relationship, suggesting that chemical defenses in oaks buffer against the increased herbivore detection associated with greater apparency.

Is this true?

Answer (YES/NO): NO